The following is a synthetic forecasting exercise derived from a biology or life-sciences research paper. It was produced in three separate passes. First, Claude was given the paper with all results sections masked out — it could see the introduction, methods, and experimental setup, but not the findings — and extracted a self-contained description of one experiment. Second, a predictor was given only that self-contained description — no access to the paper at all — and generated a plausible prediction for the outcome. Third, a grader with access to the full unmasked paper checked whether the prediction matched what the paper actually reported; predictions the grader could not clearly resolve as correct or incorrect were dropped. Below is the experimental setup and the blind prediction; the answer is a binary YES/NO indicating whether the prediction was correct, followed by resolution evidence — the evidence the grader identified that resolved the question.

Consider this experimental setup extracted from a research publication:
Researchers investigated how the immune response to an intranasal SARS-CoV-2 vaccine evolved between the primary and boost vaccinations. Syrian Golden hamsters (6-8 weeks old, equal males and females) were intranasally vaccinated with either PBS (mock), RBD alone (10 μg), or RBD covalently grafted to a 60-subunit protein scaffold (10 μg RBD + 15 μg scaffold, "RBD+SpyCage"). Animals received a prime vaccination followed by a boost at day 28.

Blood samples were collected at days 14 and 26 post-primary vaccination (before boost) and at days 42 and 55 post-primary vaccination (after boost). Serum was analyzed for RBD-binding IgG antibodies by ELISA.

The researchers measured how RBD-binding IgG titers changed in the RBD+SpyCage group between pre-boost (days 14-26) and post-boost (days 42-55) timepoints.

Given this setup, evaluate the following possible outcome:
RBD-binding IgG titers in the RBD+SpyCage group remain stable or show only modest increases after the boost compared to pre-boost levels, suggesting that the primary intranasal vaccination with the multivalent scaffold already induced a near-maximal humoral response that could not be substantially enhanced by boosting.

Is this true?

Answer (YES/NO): NO